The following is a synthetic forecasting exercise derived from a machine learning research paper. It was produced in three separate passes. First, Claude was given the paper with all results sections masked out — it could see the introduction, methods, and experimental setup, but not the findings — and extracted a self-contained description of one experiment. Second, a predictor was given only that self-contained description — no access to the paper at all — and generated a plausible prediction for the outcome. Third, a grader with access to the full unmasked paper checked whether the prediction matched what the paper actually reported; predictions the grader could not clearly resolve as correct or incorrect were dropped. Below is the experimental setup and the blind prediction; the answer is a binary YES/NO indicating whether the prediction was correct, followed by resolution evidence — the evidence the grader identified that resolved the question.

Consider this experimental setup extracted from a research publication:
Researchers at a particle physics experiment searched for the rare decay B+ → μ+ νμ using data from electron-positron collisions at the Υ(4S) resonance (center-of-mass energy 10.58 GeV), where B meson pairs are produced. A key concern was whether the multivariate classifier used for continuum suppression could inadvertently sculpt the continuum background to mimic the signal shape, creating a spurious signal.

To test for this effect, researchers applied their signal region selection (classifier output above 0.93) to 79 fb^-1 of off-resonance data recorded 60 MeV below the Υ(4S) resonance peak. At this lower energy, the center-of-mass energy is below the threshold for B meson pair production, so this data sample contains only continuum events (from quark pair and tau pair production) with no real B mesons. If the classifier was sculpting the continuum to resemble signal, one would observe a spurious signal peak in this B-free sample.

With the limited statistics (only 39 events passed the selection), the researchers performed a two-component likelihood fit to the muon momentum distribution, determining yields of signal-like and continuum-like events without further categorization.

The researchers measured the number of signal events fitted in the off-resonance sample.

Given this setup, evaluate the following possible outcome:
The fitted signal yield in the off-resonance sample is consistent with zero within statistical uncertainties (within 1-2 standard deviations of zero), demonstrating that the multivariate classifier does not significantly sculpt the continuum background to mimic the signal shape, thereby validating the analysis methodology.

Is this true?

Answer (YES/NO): YES